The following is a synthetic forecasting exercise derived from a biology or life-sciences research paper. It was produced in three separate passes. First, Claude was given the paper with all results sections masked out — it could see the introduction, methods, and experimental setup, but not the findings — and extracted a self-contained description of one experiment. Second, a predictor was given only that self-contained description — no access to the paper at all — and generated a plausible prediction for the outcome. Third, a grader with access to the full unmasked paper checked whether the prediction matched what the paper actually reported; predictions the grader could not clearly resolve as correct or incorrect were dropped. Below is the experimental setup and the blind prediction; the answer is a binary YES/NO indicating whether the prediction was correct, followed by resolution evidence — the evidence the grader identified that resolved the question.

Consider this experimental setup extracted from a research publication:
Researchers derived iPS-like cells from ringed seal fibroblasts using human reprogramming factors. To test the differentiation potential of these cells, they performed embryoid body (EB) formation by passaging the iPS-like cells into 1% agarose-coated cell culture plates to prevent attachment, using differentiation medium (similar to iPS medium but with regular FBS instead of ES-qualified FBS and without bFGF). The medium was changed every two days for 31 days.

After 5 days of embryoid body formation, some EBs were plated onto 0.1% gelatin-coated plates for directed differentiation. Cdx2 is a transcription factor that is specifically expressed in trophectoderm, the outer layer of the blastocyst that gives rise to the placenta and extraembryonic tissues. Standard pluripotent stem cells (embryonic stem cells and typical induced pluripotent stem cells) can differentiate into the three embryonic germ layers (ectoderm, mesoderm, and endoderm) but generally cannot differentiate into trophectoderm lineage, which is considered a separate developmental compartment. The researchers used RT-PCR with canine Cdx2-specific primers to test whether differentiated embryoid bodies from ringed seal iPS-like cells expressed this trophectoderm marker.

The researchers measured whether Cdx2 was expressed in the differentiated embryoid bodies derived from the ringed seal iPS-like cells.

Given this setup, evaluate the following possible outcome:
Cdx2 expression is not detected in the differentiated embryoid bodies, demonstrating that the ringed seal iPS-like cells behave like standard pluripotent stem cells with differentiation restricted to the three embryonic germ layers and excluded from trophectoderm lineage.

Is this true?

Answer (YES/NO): NO